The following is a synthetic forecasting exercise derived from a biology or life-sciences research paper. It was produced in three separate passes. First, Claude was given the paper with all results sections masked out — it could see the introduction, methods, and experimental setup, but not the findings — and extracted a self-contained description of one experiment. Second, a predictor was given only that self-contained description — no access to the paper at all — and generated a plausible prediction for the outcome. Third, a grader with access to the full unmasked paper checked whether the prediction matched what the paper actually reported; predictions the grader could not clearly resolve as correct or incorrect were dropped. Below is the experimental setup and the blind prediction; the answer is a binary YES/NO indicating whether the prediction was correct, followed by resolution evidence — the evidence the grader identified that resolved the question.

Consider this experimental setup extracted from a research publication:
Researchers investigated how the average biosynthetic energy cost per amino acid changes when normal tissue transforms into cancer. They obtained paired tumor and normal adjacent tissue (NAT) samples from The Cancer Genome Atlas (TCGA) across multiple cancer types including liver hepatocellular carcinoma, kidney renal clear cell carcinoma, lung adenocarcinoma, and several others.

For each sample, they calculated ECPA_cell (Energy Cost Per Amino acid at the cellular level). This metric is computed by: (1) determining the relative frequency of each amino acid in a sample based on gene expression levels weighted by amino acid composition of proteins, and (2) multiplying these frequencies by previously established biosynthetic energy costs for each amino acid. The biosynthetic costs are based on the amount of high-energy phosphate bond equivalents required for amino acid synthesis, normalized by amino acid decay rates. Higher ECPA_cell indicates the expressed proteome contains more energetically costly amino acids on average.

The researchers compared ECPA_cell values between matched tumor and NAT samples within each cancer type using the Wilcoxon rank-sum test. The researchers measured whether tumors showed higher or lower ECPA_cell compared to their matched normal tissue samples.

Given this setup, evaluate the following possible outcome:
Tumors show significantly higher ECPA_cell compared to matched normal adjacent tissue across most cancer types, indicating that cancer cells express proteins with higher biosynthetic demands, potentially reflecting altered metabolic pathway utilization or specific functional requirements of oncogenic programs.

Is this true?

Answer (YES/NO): NO